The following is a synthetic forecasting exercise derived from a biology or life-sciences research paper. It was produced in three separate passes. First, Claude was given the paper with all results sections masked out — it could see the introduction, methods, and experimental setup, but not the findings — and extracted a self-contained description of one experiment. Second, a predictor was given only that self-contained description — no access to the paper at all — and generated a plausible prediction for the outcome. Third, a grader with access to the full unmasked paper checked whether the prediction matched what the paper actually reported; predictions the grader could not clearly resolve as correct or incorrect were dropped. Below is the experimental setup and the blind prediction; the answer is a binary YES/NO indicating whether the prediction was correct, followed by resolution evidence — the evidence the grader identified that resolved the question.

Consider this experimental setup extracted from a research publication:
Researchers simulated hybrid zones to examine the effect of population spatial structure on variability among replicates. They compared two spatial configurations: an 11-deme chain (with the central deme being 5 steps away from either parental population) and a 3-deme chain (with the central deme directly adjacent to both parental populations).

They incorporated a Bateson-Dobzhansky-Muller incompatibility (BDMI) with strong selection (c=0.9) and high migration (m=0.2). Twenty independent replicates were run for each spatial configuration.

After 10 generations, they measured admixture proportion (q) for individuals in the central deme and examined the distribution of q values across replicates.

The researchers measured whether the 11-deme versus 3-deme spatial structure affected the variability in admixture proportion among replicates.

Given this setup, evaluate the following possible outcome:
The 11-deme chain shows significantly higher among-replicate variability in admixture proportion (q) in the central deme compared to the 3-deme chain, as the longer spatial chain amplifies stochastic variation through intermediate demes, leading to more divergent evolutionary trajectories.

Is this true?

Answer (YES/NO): YES